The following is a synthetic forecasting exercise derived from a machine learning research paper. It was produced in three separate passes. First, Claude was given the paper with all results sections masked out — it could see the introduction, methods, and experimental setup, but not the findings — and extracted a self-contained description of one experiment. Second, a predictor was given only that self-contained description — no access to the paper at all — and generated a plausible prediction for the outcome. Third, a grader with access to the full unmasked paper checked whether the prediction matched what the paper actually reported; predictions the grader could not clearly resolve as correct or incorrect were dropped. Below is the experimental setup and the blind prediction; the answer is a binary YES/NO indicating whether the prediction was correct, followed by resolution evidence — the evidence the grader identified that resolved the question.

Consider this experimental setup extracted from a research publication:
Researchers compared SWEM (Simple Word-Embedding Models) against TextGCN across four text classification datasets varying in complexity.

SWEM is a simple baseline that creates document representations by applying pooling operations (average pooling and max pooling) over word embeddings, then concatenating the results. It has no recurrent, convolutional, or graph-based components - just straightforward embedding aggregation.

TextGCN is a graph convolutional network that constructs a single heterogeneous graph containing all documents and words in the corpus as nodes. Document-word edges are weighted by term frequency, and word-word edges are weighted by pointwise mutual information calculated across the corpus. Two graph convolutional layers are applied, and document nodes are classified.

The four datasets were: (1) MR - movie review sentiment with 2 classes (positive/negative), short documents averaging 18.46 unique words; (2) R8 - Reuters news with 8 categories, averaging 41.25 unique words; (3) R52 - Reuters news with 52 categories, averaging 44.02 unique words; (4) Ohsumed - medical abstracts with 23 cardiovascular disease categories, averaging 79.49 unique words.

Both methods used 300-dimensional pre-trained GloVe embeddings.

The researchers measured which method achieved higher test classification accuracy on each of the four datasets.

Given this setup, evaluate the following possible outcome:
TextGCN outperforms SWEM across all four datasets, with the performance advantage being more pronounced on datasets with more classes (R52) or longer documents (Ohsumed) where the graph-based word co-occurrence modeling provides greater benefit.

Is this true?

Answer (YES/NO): NO